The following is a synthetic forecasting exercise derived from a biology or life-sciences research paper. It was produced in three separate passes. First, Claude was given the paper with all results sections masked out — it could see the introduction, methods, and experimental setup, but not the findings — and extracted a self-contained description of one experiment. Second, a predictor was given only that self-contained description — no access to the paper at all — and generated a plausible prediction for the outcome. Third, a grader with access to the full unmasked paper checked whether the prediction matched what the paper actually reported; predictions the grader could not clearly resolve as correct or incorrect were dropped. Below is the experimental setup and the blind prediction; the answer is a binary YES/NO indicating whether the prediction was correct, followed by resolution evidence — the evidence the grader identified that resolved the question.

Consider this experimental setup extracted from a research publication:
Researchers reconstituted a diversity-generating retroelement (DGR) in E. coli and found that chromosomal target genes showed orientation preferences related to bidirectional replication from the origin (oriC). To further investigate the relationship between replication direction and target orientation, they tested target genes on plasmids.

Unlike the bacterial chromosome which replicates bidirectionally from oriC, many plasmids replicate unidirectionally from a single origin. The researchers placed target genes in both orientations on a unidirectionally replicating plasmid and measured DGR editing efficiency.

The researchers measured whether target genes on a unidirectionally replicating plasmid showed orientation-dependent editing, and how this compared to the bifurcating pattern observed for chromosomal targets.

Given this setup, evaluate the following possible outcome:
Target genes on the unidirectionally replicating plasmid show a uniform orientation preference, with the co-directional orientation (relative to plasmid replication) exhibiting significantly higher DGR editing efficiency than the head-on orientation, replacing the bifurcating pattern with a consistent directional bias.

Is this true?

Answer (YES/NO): YES